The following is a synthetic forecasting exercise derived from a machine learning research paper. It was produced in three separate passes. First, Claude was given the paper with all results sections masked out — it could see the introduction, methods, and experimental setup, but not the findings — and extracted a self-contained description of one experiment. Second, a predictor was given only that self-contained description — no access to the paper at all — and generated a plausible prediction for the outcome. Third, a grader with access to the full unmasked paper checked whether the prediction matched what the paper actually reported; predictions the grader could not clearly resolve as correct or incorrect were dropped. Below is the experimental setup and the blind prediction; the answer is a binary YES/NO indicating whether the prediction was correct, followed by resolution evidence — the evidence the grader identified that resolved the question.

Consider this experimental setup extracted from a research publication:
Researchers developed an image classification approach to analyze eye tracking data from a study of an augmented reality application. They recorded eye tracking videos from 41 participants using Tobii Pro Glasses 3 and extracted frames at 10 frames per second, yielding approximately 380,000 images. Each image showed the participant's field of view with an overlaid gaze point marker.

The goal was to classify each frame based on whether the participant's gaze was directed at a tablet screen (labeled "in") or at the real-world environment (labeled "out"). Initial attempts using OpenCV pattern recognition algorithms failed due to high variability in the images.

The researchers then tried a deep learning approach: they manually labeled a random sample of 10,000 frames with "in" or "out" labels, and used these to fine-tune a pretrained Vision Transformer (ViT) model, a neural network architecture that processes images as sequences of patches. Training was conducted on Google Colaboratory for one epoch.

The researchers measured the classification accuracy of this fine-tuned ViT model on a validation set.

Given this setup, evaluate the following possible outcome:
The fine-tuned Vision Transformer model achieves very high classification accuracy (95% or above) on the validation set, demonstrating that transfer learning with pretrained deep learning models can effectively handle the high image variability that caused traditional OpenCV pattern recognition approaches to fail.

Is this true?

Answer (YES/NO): YES